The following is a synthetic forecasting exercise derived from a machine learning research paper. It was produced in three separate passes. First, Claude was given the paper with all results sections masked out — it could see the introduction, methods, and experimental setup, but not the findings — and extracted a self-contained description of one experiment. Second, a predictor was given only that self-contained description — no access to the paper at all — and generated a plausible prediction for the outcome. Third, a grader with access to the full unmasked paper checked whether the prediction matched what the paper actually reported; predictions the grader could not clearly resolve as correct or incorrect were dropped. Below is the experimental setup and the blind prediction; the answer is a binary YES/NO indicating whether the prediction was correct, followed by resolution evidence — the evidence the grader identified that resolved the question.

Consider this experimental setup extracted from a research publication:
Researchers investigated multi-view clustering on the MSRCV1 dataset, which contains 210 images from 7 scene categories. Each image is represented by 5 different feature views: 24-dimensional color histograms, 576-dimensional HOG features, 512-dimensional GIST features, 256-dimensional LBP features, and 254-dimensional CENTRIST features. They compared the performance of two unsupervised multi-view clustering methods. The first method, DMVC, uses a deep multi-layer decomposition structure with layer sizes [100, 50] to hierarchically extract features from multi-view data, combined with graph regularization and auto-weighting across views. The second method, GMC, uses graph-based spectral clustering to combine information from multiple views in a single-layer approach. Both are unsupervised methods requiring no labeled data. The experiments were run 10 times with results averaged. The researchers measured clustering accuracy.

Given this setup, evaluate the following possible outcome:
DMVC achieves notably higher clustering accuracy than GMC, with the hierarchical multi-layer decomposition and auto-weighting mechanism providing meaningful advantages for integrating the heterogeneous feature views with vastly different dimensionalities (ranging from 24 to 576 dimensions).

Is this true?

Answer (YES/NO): NO